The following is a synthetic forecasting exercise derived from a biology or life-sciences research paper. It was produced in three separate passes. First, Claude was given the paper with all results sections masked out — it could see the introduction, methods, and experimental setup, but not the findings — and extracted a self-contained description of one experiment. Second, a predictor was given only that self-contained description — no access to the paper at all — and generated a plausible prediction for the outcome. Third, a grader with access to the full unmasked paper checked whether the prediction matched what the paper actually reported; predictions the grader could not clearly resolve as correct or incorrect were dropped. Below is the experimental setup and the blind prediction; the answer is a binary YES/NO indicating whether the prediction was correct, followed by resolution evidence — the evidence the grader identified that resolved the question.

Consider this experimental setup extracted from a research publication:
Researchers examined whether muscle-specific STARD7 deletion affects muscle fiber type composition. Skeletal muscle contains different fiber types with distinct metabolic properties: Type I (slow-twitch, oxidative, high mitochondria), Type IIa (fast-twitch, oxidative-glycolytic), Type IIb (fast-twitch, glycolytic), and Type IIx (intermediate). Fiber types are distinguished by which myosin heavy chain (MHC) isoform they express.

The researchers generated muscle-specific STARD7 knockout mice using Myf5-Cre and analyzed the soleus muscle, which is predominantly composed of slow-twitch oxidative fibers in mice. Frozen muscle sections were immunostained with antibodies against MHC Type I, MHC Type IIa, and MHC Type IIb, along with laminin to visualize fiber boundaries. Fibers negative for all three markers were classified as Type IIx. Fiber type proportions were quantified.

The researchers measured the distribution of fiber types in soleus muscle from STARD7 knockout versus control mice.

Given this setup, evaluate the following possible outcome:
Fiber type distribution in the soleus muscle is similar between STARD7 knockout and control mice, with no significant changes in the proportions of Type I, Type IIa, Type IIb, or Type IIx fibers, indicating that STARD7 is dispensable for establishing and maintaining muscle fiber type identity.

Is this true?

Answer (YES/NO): NO